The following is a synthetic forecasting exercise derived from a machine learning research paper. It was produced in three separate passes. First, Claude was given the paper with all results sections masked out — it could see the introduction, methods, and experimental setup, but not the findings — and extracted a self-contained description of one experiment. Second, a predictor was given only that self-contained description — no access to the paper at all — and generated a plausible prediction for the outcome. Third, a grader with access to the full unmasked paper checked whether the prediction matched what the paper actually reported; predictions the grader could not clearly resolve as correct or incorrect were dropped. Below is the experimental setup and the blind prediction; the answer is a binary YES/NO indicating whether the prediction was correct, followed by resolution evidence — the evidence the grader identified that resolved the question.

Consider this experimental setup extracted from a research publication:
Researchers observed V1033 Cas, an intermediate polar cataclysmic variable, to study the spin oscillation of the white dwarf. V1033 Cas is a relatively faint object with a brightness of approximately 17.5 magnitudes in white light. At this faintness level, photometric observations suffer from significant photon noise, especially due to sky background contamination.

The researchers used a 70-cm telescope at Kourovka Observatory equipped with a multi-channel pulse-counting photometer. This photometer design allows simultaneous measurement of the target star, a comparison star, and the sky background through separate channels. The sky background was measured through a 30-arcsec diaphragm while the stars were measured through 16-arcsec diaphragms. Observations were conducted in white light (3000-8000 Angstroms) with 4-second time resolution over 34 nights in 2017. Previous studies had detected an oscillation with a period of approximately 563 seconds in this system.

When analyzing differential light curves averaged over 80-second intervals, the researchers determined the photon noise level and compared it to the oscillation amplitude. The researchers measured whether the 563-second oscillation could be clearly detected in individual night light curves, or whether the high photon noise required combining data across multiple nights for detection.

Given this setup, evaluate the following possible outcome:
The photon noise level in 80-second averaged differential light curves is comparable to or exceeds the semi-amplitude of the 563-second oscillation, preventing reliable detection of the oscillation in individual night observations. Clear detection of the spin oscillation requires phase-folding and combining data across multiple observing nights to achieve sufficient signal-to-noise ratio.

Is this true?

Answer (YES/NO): NO